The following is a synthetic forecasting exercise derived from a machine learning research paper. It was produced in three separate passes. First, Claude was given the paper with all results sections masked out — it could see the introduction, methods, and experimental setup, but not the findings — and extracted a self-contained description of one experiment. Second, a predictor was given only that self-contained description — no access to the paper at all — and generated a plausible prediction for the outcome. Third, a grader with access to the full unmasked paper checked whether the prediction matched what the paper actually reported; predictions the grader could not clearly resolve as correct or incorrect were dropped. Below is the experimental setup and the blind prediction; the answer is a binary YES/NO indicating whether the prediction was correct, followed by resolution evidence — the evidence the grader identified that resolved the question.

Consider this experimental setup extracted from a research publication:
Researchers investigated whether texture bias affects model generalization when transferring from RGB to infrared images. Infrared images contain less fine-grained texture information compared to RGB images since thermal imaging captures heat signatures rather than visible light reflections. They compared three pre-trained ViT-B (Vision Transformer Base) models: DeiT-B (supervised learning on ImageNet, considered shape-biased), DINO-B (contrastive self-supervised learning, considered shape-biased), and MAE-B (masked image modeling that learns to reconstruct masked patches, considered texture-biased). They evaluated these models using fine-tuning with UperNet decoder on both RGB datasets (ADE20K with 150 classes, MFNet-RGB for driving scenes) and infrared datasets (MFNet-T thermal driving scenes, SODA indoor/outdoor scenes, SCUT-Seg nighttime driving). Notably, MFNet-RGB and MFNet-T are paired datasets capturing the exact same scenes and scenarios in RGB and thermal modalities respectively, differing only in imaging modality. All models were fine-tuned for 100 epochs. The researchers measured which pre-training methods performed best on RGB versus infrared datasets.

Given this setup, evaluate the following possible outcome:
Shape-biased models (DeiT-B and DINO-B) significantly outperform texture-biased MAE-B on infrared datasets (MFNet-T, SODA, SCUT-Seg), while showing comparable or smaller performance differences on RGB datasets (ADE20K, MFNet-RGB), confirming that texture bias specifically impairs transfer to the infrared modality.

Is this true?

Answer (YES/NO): YES